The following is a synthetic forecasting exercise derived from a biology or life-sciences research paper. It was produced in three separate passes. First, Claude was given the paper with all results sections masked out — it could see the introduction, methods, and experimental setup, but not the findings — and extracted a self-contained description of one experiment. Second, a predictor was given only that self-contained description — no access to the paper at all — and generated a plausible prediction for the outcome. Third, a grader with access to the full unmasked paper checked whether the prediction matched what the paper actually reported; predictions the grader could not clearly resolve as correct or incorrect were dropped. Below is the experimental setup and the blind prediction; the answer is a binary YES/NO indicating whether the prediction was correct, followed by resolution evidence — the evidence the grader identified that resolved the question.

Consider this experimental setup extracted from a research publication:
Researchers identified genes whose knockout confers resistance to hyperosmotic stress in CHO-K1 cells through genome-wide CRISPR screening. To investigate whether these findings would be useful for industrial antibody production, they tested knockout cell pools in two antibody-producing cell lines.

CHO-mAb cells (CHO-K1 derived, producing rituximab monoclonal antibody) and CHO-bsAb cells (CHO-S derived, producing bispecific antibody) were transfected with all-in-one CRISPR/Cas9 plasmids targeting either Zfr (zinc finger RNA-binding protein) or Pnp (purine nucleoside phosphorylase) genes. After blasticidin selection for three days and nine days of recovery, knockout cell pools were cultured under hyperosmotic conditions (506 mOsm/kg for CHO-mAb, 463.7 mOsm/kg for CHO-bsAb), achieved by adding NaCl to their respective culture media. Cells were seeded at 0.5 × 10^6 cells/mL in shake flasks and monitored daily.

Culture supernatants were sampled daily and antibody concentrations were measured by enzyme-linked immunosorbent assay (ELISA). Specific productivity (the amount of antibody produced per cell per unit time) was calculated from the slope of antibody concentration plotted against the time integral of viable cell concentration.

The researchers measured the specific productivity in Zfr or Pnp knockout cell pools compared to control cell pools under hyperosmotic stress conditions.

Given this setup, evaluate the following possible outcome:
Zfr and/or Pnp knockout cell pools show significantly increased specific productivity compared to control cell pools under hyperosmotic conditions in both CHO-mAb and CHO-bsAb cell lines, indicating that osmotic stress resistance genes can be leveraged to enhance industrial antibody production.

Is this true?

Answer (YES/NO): NO